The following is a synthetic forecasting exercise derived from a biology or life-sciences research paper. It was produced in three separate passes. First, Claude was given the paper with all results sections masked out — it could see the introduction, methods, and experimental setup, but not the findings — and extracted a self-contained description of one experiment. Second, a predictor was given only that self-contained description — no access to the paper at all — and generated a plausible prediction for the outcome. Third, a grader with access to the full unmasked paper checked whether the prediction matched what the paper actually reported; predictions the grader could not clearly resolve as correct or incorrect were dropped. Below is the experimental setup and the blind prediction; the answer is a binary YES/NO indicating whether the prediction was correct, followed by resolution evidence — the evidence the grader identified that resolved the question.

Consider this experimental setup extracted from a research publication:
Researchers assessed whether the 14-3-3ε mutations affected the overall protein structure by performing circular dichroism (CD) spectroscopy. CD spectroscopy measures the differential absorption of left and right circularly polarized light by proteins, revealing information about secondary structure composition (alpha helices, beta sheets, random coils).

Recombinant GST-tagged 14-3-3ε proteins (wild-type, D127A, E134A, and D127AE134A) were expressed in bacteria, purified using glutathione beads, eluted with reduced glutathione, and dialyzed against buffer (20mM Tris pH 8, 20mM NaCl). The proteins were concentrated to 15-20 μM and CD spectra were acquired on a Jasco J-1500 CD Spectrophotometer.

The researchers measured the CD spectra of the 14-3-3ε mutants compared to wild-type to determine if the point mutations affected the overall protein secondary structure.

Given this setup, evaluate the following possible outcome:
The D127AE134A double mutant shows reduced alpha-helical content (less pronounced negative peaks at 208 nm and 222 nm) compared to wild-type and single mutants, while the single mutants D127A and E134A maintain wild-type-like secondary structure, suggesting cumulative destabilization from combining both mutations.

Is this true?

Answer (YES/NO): NO